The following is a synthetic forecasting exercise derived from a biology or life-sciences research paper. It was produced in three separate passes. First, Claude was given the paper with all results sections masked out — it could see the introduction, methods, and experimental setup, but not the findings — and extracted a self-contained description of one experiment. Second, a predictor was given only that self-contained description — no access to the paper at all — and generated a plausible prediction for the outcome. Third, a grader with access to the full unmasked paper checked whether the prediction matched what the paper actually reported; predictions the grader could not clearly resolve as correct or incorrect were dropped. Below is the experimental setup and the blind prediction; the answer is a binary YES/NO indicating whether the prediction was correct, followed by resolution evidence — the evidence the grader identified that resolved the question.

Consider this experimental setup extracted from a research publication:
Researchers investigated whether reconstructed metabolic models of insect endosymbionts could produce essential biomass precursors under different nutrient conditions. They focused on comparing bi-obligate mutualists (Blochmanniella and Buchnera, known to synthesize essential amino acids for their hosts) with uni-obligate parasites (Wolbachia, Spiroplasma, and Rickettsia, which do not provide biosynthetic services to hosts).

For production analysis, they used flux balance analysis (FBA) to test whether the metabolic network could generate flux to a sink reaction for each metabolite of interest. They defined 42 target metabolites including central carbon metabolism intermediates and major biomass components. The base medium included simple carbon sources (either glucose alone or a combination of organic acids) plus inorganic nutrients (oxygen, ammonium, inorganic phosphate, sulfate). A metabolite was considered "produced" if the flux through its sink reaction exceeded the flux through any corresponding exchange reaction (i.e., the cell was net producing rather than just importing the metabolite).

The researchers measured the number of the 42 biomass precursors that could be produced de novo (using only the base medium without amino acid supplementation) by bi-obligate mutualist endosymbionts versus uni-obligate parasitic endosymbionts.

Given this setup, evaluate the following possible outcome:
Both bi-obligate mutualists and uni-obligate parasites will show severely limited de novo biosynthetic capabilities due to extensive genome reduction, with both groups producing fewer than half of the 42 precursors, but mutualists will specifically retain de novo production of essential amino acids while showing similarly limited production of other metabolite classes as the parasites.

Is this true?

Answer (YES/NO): NO